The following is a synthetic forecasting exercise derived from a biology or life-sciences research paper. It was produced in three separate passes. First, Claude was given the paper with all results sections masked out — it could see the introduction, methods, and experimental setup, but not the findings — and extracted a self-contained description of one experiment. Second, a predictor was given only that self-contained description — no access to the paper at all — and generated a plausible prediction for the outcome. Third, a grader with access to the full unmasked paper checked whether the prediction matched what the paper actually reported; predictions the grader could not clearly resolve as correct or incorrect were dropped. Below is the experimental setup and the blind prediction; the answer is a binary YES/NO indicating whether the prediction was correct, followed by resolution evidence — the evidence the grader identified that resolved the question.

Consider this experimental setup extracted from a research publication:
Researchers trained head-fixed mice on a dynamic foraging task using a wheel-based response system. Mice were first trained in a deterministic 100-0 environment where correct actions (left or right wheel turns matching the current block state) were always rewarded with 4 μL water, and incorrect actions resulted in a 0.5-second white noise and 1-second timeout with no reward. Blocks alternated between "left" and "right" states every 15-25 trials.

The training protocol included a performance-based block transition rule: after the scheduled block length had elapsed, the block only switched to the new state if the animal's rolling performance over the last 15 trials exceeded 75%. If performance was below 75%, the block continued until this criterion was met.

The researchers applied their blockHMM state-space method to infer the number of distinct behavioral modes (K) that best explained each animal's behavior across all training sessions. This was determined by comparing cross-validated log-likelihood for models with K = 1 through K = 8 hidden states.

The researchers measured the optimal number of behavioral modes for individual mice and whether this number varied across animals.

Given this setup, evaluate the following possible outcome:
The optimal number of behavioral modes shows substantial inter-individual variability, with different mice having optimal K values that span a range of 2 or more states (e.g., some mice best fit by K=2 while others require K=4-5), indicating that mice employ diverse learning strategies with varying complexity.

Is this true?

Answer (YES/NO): YES